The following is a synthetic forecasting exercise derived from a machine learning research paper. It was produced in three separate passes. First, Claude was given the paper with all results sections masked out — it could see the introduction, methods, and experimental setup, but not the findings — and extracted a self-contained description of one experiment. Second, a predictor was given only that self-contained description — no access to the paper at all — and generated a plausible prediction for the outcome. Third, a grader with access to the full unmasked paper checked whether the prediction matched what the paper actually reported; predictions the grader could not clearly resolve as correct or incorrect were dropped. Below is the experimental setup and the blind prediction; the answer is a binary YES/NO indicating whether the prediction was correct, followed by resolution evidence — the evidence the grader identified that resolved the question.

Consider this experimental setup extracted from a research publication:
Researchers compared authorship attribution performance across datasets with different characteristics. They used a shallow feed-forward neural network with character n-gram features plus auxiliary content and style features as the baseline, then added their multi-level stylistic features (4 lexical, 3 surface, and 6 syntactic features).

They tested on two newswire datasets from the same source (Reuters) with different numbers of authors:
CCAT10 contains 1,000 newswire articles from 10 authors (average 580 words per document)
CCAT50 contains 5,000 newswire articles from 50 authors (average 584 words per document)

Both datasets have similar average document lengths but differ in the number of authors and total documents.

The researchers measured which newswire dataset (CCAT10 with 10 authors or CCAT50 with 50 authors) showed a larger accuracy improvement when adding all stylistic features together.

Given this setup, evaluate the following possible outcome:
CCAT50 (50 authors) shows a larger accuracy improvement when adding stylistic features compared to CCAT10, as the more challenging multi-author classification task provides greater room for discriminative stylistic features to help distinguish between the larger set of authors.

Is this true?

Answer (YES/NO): YES